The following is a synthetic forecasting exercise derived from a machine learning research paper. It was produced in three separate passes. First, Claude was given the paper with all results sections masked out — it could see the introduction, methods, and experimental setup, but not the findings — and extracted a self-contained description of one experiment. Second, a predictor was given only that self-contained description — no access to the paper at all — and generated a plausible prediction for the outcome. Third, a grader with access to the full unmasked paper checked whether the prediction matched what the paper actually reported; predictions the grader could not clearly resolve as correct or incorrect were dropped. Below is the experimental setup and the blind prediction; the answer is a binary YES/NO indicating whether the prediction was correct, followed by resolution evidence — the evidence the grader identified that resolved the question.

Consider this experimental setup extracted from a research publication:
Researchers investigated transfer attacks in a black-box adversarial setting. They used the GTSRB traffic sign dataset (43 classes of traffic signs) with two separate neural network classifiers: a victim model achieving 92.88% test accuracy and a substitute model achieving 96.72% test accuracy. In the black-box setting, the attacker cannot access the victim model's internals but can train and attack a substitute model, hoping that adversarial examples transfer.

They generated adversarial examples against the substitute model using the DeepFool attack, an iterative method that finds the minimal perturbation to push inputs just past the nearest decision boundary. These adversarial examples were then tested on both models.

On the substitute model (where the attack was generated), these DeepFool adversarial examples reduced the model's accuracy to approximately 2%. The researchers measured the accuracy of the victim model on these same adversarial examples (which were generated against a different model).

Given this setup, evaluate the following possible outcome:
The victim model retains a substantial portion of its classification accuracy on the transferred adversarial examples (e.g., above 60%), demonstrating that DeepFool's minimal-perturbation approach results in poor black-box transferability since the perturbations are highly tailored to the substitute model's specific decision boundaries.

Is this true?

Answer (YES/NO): YES